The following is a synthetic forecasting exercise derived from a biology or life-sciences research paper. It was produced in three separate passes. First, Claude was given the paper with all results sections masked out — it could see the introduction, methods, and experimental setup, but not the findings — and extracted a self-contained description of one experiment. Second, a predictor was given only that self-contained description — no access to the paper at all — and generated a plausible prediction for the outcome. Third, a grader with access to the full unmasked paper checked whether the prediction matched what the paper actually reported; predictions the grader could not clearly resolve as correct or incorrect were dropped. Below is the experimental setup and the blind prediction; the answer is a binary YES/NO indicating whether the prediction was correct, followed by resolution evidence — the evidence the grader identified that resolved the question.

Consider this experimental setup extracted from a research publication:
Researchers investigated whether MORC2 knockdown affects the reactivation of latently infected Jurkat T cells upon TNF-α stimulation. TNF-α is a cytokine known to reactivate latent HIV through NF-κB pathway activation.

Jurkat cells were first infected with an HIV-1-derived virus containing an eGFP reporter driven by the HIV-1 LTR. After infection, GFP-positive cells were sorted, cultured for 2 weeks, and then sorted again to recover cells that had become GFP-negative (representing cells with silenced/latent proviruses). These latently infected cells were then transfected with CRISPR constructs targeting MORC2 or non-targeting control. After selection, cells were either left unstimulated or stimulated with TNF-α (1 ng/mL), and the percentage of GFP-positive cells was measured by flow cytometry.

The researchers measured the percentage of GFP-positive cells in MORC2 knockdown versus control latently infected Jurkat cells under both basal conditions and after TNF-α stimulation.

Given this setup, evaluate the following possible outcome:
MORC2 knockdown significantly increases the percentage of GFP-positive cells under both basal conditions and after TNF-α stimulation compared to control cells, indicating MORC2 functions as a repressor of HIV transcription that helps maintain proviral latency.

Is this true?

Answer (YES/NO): YES